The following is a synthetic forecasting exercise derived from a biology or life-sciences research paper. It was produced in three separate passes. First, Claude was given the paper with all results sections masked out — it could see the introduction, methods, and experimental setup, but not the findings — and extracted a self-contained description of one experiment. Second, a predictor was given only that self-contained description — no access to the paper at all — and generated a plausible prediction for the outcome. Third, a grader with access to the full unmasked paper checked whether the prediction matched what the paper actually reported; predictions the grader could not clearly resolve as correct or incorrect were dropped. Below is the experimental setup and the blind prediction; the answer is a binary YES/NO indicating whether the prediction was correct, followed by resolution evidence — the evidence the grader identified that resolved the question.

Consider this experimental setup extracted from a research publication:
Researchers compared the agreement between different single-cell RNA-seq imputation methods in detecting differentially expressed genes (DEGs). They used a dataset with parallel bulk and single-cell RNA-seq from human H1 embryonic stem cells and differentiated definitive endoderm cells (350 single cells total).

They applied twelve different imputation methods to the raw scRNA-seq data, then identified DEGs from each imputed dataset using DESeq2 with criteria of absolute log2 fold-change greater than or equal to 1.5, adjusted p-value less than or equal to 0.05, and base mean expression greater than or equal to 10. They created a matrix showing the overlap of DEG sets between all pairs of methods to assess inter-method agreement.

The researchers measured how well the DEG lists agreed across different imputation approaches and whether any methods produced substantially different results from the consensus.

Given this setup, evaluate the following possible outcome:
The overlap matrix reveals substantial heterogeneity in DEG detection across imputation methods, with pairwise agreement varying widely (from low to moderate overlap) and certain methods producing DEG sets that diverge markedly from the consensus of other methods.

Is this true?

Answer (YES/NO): YES